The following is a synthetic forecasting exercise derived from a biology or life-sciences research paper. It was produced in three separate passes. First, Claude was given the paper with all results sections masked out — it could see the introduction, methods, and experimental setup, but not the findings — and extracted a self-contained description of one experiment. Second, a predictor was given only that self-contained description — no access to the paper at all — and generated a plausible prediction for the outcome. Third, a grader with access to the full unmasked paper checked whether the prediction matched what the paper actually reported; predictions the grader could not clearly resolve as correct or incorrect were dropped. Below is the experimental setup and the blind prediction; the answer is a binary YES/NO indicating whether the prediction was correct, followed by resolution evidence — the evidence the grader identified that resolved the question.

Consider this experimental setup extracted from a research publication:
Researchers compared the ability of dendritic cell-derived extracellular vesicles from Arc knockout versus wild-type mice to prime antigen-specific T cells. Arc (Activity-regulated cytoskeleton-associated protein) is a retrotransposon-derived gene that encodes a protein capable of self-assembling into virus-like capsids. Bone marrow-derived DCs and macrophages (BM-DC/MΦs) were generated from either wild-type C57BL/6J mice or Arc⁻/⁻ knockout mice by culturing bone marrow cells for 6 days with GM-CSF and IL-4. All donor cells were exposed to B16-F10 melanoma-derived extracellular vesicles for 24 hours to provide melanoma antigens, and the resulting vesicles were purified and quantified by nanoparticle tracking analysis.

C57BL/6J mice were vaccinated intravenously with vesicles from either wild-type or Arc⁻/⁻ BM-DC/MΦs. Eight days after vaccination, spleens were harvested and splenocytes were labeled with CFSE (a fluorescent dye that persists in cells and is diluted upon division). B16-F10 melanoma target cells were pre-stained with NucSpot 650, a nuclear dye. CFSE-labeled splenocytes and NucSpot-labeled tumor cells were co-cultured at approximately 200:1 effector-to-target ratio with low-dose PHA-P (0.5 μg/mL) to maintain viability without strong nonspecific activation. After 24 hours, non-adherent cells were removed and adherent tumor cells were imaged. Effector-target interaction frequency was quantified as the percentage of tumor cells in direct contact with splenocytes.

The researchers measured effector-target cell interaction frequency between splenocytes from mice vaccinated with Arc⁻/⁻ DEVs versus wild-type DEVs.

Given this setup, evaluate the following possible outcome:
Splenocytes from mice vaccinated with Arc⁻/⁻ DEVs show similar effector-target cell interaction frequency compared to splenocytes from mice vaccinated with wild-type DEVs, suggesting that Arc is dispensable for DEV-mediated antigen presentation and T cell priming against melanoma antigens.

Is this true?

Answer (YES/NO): NO